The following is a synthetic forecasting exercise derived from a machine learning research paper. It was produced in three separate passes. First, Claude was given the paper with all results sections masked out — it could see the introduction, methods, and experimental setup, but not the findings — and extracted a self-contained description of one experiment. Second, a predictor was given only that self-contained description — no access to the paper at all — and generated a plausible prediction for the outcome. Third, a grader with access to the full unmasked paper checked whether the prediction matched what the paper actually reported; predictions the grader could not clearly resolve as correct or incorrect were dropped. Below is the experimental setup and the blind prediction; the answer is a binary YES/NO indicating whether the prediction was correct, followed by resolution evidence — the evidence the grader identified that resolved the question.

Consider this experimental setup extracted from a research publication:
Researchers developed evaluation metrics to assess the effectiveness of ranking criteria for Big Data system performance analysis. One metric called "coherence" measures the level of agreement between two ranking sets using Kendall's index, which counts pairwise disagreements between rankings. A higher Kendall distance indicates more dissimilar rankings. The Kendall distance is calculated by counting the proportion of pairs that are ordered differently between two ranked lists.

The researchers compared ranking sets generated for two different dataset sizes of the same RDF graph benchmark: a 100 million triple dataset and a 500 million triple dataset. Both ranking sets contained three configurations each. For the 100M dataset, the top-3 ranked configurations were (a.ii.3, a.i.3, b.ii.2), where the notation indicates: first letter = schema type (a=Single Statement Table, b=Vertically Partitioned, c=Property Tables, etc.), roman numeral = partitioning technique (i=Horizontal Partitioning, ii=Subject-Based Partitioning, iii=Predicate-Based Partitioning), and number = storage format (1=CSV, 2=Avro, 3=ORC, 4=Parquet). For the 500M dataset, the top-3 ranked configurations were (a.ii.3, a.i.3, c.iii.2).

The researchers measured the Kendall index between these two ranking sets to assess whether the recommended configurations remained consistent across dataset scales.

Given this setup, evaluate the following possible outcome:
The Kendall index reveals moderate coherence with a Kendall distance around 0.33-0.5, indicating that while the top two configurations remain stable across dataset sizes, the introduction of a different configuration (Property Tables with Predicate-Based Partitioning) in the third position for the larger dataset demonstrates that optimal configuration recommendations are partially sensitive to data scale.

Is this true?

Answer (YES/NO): YES